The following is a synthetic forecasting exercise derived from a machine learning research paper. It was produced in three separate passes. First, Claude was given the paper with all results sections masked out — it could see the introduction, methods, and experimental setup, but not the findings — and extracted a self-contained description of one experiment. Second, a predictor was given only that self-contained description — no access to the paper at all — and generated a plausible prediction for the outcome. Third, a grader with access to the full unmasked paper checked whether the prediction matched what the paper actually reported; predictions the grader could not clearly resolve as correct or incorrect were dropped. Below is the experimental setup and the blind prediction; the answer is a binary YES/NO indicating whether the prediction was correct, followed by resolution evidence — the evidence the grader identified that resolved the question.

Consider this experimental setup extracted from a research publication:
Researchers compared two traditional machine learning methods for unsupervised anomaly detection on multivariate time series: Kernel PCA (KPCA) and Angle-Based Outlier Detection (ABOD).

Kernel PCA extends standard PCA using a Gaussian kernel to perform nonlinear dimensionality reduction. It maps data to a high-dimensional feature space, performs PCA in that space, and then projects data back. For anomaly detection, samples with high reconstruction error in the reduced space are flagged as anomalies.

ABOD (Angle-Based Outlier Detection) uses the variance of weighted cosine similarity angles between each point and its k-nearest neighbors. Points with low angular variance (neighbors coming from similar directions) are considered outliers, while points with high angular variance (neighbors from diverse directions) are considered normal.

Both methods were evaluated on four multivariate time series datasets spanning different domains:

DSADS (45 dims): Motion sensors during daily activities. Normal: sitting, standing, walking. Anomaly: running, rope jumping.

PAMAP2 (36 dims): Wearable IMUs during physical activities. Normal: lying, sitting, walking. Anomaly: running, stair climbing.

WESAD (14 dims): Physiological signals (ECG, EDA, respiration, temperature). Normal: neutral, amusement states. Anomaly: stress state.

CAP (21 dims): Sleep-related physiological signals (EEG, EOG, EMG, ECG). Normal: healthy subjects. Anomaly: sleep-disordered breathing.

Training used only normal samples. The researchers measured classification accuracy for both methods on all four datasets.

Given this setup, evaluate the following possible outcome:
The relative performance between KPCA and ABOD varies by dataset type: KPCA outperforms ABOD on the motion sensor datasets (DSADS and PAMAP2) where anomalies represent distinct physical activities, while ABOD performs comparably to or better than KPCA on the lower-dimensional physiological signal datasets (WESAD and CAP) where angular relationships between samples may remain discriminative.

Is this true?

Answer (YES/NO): NO